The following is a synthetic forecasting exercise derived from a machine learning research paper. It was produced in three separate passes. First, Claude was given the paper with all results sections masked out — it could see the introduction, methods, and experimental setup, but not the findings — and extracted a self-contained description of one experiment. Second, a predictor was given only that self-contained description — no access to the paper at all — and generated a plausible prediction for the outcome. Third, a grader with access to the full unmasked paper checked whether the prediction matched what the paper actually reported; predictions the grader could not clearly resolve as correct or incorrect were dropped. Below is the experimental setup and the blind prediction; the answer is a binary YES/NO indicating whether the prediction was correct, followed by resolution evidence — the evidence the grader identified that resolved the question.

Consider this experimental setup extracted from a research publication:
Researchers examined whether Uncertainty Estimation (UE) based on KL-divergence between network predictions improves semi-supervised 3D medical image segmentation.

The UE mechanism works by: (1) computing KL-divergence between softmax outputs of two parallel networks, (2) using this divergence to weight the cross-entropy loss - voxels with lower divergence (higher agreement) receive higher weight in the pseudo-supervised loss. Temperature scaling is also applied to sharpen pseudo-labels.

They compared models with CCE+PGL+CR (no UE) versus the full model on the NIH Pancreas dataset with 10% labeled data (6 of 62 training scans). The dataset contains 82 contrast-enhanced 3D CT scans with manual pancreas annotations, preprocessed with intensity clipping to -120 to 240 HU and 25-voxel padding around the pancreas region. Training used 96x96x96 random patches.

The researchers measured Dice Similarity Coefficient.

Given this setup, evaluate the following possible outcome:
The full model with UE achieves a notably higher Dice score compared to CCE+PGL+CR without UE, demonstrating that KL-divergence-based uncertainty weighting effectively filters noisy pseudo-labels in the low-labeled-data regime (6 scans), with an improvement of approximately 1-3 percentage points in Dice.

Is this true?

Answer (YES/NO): NO